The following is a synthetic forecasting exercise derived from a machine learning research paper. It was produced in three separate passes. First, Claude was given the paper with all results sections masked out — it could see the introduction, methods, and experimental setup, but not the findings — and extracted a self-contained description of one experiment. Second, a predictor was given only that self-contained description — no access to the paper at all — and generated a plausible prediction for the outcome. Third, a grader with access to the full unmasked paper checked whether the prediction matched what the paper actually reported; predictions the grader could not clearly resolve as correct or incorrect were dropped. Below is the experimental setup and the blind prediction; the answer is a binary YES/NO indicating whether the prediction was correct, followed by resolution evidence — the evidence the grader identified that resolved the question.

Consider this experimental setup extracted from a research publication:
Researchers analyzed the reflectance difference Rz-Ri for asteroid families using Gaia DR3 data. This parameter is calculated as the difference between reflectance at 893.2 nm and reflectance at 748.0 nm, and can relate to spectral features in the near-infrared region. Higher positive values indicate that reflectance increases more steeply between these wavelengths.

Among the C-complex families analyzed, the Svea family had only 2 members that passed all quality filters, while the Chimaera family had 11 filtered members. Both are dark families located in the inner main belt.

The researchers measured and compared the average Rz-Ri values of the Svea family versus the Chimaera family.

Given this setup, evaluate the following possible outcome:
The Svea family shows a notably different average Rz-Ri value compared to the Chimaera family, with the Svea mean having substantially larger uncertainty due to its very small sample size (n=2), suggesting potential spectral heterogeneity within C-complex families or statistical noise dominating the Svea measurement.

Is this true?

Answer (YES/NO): NO